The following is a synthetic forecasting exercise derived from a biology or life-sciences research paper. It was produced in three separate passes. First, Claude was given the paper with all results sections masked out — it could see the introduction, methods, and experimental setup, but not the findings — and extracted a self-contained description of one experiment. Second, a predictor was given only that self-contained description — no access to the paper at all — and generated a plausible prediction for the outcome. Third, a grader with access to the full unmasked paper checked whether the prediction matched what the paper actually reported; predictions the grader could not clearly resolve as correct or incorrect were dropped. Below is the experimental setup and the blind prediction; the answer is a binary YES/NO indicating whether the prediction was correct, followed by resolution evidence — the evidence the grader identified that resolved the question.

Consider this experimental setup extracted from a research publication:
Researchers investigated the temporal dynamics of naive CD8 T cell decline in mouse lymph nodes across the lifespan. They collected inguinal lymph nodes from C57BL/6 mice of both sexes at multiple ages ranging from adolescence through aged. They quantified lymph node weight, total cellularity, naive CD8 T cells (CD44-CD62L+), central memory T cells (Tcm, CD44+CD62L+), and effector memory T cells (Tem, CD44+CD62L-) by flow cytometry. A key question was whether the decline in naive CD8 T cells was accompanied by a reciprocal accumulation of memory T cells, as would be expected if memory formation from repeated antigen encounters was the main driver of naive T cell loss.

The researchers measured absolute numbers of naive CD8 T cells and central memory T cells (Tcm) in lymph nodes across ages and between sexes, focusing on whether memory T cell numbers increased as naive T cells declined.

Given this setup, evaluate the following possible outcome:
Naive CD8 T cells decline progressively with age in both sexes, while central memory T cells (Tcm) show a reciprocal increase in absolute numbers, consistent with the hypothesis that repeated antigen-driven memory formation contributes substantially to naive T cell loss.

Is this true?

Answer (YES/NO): NO